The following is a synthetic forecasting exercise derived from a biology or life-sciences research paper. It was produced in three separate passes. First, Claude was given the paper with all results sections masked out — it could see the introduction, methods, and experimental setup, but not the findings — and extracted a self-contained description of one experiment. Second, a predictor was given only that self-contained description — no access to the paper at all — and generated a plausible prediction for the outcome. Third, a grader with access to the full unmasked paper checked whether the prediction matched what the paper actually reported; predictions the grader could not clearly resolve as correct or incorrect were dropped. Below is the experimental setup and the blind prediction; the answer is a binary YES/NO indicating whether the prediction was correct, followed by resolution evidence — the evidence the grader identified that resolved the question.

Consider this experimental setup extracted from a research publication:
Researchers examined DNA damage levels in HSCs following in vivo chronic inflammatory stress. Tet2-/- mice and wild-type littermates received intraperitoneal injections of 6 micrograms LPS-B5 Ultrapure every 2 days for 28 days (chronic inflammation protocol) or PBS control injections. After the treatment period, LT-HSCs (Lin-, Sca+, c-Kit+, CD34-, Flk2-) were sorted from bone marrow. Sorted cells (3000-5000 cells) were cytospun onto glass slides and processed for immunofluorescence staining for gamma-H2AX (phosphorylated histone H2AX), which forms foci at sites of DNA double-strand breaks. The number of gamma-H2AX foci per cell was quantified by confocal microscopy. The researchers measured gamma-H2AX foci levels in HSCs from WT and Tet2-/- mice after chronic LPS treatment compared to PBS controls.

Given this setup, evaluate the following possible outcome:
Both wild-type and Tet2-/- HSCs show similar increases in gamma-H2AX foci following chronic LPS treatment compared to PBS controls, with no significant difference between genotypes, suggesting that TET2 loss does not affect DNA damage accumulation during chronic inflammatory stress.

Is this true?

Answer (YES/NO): NO